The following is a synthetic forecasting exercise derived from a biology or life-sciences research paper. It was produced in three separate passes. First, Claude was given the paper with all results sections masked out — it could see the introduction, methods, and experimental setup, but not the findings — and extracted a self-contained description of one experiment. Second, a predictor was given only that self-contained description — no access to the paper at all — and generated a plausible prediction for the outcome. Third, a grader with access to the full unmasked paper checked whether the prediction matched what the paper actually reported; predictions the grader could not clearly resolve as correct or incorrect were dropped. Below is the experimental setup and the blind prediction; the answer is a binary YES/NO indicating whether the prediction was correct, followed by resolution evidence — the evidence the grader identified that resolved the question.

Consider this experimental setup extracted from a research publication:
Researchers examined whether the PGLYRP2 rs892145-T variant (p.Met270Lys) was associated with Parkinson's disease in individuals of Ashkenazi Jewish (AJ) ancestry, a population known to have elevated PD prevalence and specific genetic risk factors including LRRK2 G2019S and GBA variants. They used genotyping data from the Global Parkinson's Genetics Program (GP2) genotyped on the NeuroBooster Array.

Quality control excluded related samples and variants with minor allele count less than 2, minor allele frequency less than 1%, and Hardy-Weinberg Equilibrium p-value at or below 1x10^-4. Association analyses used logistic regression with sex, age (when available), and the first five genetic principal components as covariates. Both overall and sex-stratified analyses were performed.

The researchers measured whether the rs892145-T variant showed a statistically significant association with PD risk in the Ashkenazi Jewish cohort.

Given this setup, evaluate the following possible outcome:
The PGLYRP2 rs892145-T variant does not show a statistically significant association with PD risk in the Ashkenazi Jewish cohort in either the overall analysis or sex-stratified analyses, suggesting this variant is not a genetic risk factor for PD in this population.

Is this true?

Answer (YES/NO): YES